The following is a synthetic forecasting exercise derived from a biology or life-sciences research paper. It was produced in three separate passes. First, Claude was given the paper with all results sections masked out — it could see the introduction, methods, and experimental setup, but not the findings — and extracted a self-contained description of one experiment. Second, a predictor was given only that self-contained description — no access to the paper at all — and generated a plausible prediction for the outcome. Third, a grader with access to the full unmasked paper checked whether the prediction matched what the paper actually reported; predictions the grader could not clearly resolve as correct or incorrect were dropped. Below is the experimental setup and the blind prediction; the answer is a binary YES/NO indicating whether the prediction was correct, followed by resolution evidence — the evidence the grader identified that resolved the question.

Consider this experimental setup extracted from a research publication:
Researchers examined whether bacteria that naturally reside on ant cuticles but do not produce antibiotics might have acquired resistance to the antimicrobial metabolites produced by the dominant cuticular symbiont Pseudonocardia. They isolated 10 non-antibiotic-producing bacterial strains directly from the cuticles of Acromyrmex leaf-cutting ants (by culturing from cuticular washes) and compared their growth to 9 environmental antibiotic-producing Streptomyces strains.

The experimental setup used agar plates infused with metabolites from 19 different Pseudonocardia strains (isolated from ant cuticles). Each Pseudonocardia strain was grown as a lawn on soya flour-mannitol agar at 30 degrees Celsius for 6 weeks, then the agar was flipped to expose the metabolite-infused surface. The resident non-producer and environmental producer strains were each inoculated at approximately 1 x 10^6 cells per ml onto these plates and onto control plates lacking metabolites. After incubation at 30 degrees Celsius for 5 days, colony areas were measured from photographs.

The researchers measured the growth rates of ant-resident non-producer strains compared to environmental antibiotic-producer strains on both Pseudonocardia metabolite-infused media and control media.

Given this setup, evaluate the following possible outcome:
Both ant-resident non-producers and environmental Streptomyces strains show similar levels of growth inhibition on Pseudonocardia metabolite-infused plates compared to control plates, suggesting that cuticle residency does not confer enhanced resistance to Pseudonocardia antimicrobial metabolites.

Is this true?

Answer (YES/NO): NO